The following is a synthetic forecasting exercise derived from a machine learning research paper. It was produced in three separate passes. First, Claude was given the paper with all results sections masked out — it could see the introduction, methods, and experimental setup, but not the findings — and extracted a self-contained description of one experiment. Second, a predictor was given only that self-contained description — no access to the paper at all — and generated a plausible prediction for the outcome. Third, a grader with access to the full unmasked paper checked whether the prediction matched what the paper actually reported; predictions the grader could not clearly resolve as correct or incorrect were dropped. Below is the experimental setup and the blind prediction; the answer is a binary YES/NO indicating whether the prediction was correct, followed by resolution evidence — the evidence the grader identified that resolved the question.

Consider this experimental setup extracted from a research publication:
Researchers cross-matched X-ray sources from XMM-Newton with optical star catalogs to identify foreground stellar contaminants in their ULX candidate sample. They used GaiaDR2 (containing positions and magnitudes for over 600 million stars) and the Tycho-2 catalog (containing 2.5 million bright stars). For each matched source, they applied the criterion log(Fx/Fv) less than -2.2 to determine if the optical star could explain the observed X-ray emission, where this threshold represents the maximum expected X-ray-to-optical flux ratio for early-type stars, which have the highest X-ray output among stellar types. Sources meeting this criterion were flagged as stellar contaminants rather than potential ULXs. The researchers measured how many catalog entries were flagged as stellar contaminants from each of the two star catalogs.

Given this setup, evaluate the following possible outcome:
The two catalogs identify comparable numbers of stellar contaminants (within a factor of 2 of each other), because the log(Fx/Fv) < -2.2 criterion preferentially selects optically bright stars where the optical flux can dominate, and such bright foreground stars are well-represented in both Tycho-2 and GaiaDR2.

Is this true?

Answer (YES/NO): NO